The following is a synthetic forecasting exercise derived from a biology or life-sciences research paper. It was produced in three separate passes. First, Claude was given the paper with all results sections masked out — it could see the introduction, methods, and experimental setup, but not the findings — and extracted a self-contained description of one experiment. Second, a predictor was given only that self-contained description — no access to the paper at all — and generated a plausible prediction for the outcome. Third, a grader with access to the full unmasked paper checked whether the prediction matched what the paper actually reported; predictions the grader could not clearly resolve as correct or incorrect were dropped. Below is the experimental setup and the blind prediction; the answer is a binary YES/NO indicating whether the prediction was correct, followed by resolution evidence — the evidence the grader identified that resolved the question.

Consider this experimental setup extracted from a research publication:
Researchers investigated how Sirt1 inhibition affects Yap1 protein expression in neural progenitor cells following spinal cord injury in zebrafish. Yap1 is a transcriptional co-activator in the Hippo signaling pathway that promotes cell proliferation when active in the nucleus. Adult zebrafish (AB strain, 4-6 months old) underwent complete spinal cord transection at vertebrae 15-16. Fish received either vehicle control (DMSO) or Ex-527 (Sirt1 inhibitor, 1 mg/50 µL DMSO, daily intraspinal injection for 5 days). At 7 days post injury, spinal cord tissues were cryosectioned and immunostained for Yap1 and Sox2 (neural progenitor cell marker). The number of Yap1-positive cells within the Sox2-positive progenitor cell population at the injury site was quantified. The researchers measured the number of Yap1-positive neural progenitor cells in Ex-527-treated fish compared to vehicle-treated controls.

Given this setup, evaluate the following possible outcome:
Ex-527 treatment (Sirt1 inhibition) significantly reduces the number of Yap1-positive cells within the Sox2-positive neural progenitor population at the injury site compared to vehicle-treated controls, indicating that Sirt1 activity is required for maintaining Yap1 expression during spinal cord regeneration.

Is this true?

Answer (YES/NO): YES